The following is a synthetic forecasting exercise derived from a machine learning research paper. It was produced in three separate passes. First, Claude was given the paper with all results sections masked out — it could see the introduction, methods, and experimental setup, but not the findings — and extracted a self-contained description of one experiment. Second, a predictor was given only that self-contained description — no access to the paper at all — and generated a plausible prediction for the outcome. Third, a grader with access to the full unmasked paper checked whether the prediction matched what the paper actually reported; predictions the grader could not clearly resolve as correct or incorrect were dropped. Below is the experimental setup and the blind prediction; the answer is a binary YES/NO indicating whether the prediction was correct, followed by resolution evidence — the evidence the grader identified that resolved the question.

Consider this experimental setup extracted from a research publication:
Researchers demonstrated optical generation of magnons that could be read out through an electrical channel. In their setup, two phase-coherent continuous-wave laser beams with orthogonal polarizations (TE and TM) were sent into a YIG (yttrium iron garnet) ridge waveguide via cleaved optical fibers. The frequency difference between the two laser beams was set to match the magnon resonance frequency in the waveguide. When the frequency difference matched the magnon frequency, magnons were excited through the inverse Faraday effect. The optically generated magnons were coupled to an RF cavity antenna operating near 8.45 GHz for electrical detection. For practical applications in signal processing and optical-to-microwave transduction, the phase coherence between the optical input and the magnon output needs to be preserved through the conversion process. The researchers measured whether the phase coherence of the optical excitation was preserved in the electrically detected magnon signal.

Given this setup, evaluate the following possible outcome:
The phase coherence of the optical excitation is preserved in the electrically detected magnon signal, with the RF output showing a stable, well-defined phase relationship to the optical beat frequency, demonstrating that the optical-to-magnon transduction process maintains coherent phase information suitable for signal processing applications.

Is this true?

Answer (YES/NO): YES